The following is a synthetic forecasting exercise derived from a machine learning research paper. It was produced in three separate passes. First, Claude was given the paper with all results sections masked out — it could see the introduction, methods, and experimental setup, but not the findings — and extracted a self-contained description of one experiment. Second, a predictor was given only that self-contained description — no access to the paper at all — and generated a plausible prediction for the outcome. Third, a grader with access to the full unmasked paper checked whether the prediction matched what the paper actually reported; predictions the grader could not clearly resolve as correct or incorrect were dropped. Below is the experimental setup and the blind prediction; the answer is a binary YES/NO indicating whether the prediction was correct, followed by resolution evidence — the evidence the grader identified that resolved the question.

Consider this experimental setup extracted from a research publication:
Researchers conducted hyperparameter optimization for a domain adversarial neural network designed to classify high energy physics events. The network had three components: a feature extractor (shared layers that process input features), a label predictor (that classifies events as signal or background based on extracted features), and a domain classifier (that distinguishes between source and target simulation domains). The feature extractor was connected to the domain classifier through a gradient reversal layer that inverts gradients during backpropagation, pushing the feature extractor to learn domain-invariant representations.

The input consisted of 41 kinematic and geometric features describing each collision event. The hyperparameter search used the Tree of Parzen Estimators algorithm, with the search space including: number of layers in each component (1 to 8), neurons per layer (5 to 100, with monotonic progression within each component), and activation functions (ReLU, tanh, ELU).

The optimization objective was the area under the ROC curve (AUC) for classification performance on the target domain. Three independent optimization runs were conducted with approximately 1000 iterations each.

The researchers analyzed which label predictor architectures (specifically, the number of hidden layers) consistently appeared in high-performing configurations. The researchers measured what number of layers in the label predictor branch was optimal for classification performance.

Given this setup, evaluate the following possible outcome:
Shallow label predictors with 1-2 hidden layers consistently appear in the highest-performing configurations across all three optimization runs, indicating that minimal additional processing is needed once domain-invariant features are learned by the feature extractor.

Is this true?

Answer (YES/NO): NO